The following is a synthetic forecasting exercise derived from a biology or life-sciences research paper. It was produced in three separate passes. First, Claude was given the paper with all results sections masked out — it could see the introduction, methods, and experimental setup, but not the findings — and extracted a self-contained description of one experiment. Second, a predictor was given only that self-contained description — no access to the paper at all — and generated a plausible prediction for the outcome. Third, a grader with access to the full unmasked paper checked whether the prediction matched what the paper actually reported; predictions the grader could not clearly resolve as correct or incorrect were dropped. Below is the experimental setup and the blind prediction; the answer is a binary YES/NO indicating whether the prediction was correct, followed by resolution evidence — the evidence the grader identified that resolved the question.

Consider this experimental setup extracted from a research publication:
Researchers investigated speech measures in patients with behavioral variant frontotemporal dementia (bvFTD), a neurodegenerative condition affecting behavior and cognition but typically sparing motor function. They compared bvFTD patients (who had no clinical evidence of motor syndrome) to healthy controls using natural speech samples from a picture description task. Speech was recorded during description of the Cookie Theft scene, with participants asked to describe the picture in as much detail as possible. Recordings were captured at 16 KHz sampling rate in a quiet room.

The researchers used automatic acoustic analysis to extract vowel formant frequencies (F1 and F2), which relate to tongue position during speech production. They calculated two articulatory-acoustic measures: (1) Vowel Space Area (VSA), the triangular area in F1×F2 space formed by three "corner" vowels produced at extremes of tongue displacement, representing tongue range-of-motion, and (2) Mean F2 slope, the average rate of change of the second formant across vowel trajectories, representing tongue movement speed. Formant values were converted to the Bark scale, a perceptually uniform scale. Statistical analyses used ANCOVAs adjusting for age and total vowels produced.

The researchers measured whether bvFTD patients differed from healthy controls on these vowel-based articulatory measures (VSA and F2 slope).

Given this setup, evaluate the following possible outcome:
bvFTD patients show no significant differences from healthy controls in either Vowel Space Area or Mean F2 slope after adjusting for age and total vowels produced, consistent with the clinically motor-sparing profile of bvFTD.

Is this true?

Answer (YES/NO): YES